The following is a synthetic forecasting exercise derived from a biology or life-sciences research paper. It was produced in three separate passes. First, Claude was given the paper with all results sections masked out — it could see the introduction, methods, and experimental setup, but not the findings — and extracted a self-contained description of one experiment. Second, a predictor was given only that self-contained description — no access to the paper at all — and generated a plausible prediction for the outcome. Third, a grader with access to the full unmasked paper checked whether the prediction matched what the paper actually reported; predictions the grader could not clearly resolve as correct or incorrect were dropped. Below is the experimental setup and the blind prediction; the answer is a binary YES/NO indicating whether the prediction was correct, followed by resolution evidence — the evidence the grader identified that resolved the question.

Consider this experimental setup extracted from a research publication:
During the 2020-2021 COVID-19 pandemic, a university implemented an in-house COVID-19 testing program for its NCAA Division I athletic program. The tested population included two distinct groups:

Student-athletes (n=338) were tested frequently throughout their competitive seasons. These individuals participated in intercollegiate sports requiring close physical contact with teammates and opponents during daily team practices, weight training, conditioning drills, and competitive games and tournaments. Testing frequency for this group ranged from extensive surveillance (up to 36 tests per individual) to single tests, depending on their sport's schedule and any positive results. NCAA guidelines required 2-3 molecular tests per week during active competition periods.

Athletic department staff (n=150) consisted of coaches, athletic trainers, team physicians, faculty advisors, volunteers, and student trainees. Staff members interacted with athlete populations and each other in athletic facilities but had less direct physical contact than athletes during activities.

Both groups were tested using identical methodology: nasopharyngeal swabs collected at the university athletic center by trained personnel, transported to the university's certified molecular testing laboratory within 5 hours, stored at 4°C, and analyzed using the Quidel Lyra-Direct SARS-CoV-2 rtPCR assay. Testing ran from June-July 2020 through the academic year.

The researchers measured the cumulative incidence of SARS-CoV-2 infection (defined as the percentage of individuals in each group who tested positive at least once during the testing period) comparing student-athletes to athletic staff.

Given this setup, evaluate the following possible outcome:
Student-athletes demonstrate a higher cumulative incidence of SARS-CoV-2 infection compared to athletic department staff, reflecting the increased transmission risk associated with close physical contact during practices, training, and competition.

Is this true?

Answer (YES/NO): YES